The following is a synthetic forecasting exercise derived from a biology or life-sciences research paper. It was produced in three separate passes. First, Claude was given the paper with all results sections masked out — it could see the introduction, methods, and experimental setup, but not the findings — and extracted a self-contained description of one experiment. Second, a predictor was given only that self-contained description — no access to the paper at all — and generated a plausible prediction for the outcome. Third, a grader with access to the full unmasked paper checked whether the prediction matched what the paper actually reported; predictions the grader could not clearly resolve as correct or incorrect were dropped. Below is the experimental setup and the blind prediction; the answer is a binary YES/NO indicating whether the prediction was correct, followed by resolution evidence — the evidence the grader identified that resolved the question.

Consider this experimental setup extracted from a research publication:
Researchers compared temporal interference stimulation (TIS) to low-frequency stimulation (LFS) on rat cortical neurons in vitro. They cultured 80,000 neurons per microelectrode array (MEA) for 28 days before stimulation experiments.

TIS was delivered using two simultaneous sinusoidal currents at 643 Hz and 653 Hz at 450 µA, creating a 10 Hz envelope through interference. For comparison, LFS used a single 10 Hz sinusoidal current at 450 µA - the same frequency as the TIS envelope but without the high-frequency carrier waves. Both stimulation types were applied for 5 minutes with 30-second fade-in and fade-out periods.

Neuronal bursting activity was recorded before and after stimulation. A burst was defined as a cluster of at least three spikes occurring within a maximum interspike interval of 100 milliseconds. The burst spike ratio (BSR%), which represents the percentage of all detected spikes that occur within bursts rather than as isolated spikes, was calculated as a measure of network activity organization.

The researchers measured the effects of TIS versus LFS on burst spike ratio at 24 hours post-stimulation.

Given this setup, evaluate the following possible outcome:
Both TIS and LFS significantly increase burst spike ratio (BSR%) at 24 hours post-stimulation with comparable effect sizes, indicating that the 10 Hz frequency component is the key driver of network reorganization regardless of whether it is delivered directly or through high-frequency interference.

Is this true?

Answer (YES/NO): NO